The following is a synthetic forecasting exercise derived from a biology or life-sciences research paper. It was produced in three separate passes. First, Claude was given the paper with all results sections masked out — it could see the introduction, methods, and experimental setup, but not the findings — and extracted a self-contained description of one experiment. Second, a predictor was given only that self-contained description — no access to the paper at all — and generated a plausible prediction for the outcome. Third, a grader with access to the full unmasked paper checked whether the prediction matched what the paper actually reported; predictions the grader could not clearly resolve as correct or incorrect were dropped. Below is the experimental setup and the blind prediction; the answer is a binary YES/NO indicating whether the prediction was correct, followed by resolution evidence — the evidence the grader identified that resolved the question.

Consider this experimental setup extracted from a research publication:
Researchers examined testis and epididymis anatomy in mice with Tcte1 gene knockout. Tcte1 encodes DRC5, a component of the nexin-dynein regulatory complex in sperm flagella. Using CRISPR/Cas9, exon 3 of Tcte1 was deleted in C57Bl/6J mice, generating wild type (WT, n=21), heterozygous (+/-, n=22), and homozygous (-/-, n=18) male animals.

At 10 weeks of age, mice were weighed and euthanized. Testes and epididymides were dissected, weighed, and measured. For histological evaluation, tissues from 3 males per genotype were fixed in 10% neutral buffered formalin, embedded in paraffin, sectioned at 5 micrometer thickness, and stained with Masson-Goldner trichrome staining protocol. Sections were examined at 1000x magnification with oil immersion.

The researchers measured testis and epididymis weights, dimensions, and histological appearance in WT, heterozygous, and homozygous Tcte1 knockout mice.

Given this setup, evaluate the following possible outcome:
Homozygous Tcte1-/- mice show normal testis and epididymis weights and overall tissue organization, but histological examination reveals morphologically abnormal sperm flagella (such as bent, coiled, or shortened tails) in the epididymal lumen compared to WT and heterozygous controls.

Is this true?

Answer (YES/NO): NO